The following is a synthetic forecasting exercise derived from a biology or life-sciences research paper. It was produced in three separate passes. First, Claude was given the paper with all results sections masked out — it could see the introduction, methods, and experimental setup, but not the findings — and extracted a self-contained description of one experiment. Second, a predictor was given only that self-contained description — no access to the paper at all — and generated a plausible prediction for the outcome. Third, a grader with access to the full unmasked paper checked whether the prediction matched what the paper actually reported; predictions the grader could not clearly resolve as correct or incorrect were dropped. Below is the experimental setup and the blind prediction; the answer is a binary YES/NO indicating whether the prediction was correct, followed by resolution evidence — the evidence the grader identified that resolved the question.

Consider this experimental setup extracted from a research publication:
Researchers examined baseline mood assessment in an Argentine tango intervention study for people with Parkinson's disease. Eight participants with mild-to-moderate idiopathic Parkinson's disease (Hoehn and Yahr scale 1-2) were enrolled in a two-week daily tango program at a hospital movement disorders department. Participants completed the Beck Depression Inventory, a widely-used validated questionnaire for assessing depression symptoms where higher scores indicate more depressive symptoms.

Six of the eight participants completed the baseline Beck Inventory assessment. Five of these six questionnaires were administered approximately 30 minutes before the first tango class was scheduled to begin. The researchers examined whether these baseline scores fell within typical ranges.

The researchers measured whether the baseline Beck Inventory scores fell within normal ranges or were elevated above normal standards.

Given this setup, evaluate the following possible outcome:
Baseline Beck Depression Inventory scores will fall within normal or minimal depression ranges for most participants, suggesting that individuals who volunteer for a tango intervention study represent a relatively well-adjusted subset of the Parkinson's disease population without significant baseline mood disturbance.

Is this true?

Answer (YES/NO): NO